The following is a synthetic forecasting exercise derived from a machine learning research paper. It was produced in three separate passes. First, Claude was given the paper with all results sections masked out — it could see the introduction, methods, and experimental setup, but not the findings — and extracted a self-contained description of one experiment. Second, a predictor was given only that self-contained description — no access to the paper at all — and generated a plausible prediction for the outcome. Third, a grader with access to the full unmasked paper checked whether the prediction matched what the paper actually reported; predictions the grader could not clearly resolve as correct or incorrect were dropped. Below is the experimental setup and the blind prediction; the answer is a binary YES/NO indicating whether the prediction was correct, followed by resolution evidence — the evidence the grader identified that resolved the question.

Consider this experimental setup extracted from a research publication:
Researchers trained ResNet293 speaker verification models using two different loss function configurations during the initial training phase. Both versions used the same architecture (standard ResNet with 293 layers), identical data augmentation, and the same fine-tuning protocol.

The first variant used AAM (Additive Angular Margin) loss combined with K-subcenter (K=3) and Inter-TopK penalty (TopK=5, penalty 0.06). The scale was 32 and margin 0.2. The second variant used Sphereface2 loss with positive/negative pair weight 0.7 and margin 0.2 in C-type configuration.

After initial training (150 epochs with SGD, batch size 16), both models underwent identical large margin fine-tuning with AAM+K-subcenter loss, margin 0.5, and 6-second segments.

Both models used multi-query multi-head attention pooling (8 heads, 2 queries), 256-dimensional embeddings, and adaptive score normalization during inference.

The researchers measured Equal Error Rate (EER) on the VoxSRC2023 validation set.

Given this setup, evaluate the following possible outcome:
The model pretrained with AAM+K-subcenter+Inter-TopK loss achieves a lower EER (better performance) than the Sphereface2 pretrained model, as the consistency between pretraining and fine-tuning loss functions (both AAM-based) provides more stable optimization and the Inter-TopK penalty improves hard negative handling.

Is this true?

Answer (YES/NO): YES